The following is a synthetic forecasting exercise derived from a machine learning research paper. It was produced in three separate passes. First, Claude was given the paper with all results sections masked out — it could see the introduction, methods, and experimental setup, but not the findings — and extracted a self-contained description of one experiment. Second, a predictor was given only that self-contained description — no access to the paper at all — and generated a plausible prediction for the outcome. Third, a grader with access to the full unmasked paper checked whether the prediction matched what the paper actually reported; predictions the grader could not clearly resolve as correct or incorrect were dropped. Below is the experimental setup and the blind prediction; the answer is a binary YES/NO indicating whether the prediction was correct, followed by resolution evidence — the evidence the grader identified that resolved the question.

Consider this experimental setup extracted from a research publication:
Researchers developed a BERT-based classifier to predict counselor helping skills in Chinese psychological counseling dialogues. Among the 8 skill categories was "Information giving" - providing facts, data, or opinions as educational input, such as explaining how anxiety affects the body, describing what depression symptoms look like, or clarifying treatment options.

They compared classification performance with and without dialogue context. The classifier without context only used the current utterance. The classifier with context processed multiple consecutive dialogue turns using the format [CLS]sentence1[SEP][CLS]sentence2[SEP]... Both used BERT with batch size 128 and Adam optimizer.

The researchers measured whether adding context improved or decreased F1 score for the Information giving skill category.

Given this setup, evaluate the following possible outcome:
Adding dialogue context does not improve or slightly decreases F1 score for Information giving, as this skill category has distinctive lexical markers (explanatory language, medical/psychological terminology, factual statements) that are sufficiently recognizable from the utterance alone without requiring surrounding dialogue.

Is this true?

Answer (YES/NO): NO